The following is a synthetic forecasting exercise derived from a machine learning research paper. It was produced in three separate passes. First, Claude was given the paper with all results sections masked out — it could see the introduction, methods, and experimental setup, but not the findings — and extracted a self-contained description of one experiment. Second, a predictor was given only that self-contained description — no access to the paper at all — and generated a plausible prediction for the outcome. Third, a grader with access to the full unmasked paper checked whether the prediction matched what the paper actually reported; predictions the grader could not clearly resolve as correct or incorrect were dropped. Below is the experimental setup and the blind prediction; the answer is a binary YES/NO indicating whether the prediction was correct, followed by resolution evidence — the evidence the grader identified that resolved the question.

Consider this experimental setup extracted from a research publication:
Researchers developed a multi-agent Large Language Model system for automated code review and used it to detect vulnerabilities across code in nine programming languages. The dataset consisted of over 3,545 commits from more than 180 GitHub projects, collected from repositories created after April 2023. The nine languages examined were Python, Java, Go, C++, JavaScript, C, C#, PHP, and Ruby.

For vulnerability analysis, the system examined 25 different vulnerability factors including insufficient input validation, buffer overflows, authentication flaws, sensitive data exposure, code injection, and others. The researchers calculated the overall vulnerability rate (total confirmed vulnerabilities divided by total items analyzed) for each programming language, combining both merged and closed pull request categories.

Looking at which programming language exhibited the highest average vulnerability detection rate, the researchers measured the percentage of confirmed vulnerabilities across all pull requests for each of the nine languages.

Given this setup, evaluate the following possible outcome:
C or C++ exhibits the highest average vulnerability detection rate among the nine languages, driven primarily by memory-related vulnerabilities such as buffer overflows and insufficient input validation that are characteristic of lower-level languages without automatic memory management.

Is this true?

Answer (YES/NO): YES